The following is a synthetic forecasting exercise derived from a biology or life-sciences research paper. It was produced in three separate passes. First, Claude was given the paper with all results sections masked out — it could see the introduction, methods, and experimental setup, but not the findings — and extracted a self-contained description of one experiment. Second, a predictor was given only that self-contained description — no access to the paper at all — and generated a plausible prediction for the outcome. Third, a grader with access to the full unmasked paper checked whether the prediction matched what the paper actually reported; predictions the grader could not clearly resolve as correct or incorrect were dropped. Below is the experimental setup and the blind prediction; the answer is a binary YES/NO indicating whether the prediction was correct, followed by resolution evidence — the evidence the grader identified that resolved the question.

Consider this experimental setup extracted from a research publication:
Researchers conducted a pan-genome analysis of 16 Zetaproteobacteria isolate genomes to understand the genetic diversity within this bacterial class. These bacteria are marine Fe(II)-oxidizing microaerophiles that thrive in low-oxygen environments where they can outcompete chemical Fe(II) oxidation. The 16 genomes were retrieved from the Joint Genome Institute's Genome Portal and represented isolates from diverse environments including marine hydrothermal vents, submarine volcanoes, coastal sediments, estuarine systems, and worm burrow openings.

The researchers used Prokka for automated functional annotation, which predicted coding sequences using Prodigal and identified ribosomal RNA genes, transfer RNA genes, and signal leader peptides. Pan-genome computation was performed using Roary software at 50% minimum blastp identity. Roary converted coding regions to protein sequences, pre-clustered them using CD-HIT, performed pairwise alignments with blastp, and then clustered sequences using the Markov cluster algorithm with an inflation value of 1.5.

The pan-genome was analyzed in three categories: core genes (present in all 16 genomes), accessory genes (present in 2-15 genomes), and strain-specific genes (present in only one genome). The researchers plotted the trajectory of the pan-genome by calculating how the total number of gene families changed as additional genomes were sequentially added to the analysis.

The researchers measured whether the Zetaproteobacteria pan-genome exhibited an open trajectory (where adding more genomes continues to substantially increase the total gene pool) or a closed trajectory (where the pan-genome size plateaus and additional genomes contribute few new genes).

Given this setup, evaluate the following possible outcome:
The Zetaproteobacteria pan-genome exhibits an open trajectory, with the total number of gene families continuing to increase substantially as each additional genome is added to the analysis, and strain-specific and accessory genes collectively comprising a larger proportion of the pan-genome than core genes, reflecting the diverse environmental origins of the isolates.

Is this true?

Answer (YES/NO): YES